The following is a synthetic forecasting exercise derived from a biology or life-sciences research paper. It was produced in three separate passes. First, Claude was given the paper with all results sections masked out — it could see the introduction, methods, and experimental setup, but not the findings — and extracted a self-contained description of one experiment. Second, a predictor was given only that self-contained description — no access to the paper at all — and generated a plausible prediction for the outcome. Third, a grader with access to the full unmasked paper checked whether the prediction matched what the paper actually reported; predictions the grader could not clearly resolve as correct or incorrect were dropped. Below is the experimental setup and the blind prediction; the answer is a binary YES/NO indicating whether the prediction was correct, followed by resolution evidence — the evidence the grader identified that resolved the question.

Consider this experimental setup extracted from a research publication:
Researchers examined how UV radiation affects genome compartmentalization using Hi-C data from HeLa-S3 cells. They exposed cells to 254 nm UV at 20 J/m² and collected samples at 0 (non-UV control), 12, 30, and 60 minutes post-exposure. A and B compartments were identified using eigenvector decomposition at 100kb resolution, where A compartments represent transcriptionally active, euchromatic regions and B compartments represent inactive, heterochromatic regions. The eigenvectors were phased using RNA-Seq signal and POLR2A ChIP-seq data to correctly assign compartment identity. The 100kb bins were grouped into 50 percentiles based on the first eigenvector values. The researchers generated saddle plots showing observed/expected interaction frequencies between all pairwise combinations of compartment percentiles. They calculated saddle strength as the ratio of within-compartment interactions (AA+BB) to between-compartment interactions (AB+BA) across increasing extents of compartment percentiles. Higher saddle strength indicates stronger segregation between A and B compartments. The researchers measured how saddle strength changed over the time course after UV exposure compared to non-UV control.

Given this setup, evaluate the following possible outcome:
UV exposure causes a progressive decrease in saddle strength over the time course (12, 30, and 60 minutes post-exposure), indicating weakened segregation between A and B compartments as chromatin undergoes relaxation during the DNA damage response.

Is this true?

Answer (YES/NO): NO